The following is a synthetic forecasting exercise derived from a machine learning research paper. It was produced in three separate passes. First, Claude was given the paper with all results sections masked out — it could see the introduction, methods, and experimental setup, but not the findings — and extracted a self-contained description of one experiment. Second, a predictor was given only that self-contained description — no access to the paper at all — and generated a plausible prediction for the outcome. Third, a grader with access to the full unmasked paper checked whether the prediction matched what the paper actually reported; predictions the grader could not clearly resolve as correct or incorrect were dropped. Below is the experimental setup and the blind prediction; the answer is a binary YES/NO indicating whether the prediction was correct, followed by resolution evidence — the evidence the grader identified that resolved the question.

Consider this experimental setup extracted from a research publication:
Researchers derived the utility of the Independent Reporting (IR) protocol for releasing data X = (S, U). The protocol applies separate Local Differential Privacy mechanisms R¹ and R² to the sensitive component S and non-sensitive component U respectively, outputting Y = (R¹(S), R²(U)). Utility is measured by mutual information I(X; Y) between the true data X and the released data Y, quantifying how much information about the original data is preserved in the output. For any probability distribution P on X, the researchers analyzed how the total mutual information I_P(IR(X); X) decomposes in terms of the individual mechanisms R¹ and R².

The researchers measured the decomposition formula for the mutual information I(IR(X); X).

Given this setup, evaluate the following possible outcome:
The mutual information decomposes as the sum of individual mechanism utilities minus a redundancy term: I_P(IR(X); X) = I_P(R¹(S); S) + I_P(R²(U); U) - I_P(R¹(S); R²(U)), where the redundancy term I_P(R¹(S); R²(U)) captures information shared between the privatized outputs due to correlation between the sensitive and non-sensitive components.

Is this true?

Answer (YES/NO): NO